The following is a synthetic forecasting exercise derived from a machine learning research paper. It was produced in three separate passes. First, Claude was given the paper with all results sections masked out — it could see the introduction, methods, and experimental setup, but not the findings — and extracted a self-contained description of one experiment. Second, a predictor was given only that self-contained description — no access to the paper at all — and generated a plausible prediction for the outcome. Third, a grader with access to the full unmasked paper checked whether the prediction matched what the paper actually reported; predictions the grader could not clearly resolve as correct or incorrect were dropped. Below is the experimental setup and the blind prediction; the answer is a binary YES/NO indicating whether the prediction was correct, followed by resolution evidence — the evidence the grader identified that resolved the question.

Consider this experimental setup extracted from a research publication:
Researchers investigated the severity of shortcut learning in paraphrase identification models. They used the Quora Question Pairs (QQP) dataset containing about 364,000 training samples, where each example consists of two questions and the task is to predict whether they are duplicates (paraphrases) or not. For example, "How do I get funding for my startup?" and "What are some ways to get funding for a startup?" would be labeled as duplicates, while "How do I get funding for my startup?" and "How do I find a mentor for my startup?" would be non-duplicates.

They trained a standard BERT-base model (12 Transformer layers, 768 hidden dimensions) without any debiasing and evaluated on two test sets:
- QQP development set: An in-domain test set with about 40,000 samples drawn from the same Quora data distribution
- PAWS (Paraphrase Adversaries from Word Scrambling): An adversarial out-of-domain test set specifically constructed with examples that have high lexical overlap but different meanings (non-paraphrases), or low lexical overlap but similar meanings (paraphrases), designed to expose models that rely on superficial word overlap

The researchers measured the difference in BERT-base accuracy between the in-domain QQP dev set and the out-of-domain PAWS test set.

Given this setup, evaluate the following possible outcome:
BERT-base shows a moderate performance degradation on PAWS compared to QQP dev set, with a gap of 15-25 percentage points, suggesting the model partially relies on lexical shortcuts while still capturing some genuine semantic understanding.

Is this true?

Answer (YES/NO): NO